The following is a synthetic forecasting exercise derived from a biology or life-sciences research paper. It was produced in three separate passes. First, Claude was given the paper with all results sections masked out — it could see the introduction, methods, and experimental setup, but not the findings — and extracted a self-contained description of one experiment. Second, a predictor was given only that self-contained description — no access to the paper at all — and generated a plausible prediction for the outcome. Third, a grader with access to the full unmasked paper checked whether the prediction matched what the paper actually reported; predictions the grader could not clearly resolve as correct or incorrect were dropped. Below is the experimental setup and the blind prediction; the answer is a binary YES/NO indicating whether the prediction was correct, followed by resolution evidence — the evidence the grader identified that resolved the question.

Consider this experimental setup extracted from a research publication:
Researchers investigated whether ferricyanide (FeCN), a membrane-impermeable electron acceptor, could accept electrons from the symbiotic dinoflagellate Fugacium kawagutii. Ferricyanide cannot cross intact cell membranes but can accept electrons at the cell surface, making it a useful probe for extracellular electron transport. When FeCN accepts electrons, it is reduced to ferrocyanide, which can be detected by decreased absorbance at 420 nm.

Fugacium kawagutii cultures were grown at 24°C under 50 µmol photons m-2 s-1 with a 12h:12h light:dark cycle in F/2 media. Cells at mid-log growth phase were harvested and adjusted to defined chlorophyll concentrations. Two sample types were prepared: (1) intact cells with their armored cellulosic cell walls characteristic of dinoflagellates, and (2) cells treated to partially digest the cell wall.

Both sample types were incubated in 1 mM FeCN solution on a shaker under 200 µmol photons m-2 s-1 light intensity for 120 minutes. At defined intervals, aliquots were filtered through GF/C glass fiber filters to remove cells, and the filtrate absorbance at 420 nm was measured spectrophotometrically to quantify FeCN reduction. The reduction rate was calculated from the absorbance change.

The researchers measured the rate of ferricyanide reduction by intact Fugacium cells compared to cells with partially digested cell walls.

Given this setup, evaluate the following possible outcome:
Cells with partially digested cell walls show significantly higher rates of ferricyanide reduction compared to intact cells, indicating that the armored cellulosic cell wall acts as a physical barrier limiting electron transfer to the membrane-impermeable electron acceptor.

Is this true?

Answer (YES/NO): NO